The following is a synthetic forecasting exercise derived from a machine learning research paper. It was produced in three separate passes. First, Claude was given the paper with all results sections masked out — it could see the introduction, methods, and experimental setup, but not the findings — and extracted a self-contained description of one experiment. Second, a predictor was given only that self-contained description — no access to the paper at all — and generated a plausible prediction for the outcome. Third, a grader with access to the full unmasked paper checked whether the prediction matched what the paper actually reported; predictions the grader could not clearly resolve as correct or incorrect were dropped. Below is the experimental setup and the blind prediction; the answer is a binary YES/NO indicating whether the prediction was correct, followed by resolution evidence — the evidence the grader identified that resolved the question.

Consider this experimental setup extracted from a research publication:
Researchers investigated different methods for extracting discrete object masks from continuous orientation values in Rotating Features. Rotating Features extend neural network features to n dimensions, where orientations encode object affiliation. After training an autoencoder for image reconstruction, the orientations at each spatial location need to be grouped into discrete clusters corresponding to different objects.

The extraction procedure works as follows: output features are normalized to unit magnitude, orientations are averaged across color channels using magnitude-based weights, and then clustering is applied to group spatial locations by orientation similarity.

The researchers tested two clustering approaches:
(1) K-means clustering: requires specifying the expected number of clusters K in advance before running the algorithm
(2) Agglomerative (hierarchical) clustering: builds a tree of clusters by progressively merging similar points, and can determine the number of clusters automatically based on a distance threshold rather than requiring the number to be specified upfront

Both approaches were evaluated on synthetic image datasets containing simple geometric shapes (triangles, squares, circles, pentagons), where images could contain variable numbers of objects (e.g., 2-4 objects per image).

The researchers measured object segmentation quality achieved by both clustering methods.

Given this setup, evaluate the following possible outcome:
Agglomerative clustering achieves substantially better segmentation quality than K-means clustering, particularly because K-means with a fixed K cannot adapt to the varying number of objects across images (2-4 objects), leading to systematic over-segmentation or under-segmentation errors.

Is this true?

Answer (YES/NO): NO